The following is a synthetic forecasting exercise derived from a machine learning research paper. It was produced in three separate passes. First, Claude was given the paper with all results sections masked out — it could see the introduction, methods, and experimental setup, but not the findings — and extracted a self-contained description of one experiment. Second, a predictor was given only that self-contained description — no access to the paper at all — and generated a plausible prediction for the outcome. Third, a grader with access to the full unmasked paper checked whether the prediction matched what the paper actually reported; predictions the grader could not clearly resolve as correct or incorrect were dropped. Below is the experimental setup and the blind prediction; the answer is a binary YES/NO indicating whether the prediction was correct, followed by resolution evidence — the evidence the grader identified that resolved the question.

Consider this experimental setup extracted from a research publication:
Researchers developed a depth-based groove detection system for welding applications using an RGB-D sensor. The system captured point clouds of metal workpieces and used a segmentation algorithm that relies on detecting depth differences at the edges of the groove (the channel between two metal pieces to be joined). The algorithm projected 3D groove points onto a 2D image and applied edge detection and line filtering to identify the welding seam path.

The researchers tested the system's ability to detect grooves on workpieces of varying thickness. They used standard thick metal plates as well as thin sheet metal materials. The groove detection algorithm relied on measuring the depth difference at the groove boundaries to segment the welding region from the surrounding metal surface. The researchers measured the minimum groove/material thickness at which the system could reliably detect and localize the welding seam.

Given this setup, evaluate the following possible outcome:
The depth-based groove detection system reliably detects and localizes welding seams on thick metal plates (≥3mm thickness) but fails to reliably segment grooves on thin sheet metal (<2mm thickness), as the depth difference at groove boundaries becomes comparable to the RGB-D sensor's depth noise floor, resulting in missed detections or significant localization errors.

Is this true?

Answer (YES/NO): NO